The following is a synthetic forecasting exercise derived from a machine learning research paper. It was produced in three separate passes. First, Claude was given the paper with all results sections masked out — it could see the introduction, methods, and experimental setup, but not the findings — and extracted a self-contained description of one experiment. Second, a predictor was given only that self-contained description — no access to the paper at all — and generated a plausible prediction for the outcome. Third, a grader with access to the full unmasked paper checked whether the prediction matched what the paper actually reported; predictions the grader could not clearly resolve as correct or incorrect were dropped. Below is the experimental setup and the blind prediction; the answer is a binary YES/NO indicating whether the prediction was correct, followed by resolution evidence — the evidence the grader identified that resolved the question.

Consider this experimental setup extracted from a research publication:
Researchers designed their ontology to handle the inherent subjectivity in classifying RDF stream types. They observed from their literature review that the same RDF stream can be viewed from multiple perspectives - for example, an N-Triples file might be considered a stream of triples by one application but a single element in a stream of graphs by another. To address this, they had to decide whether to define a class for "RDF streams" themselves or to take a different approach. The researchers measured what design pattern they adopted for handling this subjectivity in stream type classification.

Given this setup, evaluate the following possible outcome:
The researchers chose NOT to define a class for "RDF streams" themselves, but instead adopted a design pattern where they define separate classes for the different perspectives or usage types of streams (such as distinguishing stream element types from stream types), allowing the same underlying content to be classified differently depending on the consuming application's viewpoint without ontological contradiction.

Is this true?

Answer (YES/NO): YES